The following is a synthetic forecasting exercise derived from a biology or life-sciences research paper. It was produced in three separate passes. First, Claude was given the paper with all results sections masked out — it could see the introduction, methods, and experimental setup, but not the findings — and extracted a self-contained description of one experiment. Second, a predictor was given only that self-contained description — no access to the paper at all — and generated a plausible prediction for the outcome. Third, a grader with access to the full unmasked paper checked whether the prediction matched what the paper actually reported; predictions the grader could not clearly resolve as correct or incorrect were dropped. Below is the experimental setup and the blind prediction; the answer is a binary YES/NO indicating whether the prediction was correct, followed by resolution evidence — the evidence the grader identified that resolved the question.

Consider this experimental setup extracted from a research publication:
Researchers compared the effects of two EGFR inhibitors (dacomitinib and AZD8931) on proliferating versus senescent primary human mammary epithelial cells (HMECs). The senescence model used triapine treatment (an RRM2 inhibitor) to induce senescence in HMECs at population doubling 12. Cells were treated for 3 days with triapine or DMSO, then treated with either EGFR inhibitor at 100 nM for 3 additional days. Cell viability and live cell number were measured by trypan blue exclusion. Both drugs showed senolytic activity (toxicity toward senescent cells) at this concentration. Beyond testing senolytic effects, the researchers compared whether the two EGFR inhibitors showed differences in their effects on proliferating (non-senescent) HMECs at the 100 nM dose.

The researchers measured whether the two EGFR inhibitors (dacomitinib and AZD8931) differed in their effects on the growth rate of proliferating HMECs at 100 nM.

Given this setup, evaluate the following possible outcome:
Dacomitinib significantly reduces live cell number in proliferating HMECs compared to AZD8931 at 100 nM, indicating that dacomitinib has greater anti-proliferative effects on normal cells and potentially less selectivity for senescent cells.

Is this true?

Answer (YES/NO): NO